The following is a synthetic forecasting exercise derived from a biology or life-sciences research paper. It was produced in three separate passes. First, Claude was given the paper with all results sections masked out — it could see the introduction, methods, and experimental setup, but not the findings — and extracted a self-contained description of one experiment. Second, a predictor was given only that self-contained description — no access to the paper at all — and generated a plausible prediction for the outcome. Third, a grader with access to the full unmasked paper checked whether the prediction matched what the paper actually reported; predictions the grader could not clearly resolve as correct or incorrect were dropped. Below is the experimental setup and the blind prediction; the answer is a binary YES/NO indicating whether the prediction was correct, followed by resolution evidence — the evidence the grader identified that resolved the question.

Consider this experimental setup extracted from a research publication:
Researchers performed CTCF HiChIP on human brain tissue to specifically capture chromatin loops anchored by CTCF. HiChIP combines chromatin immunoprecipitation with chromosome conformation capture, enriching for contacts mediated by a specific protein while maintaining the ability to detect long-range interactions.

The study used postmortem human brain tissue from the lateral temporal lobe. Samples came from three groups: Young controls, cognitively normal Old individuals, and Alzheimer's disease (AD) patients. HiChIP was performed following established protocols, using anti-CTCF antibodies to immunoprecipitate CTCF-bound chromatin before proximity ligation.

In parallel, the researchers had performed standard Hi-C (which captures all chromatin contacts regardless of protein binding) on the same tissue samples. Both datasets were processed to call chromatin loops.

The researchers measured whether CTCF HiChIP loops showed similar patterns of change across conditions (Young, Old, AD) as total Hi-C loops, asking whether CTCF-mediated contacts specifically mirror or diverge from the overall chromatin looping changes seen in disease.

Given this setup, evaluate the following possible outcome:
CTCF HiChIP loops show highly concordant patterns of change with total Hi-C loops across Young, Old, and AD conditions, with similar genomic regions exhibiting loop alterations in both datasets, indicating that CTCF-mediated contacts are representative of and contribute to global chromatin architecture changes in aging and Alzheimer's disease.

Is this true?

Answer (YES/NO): YES